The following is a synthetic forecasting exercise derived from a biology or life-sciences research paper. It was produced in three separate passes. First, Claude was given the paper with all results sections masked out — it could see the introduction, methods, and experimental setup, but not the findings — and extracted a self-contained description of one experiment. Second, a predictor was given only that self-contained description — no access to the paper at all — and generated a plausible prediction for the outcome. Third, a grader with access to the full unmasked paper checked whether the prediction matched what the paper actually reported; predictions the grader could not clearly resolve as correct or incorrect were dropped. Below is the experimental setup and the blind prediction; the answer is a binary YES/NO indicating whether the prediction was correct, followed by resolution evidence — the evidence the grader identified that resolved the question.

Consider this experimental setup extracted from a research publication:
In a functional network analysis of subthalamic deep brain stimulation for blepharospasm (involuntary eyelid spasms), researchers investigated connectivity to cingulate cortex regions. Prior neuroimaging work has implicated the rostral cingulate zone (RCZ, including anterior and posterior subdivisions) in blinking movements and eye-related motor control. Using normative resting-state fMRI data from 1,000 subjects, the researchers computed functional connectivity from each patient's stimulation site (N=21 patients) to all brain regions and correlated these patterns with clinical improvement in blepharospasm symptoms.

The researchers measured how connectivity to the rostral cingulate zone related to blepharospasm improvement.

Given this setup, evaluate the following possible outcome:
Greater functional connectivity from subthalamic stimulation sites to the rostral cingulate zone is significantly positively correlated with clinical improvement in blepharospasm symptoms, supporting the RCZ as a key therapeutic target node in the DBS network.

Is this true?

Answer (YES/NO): NO